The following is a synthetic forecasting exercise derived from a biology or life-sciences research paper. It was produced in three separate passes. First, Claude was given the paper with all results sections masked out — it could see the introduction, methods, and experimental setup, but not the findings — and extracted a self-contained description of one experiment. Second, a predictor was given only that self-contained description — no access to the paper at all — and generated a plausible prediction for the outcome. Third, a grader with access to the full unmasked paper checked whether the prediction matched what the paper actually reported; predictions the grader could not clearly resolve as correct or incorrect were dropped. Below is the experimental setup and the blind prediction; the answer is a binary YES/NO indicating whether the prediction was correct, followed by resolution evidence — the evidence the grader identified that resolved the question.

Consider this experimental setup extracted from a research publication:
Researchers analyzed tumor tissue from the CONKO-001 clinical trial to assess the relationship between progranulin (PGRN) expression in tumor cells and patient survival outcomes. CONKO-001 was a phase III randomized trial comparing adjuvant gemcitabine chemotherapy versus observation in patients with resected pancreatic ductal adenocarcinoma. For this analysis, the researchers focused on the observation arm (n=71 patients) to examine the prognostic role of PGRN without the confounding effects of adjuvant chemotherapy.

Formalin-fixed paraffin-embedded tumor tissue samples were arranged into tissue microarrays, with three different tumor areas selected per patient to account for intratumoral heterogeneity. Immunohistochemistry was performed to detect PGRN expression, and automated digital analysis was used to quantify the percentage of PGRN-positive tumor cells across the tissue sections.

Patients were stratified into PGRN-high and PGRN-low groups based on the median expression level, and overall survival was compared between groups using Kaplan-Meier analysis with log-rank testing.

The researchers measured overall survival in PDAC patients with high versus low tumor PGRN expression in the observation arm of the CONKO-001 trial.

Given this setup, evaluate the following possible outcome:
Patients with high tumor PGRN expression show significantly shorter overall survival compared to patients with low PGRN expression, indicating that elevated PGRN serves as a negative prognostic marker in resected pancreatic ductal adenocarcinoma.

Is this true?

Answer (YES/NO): YES